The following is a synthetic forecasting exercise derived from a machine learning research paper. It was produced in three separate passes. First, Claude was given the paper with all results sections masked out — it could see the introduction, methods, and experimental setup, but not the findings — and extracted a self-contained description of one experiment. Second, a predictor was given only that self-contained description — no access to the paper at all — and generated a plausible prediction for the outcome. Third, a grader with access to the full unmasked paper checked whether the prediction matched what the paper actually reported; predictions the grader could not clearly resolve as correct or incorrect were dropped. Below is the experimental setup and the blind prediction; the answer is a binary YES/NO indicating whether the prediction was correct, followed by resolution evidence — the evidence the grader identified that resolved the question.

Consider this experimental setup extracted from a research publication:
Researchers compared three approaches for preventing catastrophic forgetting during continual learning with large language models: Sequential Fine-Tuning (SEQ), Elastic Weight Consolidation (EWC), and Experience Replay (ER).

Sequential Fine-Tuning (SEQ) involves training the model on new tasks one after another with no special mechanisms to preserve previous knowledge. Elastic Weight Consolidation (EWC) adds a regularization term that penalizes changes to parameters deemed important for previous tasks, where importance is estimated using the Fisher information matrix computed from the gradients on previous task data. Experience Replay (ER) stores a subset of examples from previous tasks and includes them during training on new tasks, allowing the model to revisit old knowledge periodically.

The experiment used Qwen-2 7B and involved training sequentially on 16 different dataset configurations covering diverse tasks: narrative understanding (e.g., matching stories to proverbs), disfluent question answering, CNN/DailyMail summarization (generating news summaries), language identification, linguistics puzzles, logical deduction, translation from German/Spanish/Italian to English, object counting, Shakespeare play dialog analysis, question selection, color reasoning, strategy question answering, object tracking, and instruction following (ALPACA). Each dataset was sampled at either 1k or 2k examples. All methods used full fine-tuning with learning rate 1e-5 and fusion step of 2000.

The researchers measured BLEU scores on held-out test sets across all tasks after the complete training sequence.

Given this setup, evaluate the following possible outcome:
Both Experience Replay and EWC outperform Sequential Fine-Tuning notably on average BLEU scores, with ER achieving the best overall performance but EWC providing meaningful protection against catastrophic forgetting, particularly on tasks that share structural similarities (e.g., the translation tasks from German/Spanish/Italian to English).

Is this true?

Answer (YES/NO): NO